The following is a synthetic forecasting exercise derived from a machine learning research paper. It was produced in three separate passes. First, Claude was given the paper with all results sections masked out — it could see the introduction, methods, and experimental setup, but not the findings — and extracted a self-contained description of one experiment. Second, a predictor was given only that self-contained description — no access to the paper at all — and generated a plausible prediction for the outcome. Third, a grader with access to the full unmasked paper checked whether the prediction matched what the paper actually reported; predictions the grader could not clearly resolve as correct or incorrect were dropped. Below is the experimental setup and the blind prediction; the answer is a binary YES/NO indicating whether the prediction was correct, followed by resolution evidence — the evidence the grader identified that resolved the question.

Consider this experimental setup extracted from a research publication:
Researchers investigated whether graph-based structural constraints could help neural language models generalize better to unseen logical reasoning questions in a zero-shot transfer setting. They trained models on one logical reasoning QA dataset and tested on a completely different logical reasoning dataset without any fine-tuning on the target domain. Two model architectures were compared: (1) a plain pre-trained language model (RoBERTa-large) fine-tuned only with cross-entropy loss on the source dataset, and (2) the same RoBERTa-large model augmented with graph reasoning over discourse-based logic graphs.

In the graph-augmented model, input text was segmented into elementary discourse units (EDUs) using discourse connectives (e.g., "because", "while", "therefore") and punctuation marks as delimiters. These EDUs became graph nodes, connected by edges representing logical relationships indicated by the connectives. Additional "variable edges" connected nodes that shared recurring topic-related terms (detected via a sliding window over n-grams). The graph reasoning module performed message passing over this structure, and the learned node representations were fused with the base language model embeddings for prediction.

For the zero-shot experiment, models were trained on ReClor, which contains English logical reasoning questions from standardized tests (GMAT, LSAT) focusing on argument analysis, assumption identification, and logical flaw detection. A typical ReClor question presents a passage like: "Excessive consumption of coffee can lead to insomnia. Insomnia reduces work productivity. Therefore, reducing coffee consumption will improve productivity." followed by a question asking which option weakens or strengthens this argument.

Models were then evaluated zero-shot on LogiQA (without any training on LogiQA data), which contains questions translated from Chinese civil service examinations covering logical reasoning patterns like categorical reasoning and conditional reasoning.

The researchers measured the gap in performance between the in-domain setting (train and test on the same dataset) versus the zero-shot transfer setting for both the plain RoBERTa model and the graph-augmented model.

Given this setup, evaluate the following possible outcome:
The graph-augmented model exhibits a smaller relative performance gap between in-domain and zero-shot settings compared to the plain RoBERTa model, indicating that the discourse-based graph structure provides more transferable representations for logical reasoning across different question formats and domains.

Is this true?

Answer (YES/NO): YES